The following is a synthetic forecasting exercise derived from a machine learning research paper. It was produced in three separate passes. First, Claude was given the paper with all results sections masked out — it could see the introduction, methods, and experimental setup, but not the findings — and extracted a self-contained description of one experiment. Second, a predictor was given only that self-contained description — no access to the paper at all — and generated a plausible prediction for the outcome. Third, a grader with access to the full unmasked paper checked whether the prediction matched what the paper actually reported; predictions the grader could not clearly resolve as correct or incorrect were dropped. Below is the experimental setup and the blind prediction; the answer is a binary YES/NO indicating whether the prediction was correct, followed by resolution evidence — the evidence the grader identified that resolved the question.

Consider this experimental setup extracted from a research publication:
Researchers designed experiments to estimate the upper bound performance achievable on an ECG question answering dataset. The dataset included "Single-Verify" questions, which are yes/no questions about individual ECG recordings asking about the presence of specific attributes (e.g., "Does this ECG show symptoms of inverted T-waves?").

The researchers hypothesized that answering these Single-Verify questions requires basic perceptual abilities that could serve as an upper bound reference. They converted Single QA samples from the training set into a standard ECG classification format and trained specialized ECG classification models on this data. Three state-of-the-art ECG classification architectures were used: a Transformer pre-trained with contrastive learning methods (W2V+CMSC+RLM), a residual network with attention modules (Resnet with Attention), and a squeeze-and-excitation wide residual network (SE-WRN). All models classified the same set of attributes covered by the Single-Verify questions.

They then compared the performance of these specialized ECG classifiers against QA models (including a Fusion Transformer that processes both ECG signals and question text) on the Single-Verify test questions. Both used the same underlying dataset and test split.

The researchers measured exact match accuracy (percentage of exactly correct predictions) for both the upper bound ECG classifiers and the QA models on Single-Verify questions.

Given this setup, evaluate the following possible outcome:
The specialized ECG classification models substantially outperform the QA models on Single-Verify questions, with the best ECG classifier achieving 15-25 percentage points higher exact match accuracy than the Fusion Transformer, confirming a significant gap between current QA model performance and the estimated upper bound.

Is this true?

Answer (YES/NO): NO